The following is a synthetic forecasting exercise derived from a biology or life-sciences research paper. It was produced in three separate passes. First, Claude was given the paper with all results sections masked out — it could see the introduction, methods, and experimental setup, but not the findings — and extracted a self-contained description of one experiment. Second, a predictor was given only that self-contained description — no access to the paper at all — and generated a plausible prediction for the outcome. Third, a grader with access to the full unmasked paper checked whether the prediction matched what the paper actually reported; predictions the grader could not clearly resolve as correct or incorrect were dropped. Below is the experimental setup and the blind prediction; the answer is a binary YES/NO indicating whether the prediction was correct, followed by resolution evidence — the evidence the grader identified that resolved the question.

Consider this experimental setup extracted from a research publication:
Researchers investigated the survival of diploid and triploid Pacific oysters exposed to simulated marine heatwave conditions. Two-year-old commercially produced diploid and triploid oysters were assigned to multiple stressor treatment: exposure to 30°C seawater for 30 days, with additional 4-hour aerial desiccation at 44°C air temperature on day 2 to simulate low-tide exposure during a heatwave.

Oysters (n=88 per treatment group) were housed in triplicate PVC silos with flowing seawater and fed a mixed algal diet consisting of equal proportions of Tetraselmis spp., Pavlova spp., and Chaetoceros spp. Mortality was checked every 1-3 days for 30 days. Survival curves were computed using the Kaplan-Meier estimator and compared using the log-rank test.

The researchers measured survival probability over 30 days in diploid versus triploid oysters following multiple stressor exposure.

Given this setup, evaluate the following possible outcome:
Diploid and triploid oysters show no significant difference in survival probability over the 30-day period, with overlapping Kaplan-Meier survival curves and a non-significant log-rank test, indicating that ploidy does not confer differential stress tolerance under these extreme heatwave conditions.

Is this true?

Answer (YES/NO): NO